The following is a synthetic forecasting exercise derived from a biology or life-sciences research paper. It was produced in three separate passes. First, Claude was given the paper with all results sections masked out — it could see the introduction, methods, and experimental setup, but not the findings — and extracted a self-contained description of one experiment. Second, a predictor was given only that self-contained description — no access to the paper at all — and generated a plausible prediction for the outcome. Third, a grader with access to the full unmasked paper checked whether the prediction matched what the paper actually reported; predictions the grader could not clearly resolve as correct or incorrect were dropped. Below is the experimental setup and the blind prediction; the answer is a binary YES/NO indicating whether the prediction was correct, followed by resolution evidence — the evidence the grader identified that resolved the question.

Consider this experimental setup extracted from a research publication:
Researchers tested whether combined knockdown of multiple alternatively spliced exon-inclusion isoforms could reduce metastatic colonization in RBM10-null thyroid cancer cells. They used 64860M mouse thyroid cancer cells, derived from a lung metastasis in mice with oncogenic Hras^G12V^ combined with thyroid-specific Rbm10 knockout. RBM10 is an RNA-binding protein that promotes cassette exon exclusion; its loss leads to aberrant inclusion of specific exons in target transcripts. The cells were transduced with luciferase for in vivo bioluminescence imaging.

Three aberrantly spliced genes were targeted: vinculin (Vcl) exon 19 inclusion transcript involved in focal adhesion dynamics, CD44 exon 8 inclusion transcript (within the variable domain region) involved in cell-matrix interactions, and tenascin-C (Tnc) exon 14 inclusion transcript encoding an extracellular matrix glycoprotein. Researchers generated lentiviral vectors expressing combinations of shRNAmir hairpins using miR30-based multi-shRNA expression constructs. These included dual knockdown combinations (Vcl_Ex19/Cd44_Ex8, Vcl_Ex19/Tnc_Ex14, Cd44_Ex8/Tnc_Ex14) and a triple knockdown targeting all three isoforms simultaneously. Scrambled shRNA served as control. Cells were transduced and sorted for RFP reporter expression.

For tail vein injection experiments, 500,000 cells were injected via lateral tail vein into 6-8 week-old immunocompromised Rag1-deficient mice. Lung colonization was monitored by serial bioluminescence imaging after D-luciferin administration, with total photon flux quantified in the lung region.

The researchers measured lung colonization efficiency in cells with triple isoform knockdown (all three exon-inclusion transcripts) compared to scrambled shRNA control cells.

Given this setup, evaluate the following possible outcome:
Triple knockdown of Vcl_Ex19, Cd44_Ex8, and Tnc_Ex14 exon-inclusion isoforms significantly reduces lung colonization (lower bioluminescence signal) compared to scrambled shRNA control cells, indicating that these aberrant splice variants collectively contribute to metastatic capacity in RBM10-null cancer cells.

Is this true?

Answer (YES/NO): YES